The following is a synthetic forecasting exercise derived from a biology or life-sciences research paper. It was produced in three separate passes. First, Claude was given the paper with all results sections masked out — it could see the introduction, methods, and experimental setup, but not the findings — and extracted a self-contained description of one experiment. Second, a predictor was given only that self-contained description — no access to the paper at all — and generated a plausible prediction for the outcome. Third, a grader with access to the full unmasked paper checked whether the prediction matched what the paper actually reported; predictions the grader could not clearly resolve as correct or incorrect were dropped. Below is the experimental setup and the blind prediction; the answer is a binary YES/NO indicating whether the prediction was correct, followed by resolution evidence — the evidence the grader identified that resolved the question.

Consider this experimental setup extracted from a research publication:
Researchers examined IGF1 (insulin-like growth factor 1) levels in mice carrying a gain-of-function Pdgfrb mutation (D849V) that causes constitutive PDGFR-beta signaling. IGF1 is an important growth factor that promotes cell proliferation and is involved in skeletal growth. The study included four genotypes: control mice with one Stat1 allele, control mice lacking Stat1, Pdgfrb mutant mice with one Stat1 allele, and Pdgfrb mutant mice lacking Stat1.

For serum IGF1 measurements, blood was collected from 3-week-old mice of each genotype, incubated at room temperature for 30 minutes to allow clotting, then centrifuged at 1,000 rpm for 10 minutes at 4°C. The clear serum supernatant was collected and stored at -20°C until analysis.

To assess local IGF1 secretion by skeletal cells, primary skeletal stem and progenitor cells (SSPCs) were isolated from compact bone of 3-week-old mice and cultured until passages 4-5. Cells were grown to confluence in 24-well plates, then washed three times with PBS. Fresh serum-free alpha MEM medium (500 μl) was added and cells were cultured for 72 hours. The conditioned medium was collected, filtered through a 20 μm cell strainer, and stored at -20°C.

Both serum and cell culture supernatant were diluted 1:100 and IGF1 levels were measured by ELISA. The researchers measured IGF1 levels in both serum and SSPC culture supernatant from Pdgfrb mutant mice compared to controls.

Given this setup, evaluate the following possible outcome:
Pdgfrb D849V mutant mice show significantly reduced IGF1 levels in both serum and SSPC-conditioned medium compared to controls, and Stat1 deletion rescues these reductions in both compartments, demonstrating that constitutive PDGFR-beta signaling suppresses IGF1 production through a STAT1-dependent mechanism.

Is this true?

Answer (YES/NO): NO